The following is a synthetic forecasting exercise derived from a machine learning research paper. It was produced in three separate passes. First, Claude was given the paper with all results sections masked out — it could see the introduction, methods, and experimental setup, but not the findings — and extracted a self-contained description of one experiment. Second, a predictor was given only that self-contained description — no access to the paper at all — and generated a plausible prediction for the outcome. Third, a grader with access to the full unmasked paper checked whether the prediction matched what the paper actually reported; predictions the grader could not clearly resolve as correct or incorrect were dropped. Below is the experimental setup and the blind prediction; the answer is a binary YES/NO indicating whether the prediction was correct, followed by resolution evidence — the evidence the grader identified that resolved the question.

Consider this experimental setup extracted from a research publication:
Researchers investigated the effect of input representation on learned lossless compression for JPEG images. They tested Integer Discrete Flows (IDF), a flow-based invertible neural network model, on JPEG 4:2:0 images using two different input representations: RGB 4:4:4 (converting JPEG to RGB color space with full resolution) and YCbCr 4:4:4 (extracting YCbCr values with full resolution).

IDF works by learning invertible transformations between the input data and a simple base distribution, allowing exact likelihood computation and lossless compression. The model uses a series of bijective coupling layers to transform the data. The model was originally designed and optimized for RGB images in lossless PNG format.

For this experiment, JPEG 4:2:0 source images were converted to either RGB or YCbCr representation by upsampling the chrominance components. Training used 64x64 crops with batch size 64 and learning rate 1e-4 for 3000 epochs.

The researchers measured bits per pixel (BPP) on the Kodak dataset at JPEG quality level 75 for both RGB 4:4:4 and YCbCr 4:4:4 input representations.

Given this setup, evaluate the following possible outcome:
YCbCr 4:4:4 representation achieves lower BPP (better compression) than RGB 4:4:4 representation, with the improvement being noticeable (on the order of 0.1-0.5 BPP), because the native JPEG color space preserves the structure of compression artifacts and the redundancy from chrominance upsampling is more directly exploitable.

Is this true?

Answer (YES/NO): NO